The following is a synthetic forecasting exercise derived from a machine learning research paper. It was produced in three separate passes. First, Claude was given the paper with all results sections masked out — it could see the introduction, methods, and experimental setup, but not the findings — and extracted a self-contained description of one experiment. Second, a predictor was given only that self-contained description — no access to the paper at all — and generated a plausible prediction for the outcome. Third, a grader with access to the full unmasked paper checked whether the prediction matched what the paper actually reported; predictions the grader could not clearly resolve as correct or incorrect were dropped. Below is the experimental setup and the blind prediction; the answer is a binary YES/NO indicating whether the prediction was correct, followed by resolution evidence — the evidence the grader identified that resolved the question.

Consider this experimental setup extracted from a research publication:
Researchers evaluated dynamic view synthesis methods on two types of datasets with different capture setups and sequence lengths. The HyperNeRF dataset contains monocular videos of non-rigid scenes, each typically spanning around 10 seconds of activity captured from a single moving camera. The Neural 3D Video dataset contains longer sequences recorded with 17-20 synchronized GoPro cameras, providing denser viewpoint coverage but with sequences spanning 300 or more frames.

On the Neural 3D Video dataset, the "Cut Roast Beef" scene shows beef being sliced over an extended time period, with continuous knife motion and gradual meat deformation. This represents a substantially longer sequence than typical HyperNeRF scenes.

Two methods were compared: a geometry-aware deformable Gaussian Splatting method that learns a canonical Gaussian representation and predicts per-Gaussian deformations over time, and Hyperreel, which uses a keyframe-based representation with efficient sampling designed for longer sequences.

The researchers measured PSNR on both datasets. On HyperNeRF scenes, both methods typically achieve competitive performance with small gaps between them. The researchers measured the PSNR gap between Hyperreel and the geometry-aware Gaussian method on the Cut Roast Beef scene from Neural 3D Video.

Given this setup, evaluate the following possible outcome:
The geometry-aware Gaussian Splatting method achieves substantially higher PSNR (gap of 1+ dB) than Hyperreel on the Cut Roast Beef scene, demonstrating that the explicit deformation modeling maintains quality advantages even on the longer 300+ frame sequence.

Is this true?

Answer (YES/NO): NO